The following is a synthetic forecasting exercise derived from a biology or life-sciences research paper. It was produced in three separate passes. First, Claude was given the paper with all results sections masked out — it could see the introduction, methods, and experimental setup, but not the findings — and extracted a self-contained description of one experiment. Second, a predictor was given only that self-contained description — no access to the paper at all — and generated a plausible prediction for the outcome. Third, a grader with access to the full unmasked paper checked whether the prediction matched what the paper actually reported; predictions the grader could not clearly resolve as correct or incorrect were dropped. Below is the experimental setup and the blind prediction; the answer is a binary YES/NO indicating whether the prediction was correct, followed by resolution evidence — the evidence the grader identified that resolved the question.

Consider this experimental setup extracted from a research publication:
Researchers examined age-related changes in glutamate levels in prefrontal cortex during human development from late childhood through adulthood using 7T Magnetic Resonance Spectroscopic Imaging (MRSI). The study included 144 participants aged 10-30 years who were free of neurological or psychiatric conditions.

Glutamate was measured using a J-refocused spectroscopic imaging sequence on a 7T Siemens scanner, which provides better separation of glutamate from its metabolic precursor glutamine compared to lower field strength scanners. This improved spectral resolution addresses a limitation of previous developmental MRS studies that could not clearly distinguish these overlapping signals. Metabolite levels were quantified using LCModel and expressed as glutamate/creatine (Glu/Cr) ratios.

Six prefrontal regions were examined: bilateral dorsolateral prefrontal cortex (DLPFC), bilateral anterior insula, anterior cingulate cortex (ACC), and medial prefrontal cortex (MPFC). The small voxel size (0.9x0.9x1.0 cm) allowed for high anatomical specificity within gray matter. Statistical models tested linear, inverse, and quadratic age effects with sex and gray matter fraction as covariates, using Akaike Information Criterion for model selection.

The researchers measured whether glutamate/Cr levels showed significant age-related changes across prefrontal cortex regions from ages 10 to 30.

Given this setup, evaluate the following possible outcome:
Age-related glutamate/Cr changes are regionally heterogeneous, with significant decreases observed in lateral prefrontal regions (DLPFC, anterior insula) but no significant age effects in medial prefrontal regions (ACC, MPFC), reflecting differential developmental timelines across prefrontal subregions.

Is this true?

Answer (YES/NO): NO